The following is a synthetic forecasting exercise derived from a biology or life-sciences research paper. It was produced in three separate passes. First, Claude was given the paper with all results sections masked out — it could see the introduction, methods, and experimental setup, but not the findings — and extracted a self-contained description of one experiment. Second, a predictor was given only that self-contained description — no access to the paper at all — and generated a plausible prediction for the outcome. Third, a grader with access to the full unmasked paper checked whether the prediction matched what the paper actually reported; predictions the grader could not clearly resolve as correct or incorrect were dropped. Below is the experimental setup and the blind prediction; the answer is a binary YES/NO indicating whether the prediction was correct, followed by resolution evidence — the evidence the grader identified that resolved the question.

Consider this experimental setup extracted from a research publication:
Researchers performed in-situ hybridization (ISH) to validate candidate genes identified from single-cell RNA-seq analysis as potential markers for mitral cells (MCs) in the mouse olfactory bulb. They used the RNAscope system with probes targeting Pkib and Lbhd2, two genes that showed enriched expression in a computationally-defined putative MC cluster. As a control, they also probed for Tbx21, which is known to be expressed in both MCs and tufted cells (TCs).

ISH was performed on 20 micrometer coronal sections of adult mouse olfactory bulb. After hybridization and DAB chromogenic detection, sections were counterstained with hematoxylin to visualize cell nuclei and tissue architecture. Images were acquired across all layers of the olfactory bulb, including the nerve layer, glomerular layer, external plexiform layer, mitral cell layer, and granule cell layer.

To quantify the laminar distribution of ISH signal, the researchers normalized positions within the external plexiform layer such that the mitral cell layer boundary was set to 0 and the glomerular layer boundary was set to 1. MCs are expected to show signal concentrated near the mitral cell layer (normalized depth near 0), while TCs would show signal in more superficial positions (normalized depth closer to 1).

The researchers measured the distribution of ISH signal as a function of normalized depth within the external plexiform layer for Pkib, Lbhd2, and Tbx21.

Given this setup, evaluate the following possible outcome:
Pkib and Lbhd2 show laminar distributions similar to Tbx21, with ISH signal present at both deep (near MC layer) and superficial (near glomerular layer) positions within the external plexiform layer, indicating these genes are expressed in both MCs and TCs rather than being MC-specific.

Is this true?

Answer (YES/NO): NO